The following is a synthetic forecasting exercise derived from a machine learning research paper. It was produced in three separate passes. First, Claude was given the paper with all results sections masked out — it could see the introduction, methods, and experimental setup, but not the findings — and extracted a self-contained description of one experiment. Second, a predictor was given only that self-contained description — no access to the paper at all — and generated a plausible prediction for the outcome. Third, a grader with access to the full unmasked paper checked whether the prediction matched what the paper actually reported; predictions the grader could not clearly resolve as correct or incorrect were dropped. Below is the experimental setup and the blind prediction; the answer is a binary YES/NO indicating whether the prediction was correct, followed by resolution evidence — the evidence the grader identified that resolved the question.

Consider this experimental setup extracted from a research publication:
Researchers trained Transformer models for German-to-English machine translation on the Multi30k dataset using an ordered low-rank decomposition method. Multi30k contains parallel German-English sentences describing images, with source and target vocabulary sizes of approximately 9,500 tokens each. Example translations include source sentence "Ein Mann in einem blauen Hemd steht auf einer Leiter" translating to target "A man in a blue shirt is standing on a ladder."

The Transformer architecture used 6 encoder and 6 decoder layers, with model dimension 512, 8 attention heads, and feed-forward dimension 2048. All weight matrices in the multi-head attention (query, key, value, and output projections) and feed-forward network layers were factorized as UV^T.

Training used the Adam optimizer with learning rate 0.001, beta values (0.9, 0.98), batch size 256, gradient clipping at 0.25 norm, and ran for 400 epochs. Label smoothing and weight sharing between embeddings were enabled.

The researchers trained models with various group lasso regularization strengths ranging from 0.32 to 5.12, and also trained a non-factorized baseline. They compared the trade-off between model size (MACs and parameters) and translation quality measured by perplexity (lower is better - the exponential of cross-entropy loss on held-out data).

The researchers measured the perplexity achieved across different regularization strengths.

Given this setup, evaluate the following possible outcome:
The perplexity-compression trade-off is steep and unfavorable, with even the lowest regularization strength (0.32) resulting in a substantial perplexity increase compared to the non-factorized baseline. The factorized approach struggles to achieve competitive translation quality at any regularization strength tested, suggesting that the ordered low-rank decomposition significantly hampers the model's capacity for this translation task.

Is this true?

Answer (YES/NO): NO